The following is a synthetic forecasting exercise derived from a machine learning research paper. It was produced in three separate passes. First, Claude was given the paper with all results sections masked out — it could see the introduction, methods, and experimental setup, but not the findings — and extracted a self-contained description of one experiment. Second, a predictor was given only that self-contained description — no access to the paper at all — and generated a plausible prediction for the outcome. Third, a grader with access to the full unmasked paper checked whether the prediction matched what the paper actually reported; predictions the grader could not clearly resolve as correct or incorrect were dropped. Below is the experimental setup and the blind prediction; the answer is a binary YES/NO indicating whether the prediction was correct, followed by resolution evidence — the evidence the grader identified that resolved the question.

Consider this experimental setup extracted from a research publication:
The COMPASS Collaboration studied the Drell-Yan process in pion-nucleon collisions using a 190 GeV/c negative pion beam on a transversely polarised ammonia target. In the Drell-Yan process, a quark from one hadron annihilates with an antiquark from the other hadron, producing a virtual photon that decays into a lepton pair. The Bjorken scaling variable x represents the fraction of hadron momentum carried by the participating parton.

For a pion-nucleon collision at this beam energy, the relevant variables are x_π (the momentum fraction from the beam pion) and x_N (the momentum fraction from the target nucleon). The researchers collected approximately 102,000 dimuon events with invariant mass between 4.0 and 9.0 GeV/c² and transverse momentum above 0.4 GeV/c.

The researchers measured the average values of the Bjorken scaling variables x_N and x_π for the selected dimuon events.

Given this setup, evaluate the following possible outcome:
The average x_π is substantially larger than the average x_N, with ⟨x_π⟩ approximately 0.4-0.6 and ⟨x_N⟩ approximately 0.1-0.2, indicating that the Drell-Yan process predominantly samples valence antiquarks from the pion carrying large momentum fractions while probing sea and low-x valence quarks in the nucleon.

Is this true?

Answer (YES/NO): YES